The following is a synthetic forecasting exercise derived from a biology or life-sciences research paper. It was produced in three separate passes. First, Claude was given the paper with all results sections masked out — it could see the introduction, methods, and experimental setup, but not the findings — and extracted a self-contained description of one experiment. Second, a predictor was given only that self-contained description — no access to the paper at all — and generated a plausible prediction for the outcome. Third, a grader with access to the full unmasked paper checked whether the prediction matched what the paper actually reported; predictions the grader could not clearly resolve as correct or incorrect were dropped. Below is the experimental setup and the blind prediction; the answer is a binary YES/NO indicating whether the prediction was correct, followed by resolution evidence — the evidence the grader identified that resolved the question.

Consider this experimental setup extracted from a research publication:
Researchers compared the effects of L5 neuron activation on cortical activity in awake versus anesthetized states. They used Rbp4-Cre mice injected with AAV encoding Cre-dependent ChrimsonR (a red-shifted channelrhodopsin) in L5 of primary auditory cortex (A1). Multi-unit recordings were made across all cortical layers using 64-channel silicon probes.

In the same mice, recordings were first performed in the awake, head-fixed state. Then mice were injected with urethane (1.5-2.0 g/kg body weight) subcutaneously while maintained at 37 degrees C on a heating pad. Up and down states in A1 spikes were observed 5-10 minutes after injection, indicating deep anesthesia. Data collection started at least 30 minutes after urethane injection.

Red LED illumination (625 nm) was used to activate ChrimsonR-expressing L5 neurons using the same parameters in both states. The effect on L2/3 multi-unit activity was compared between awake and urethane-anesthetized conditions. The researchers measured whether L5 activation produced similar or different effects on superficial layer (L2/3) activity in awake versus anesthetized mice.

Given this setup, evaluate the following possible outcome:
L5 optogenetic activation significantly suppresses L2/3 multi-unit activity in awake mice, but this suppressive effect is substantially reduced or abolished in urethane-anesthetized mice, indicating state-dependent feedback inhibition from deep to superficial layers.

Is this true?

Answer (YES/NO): NO